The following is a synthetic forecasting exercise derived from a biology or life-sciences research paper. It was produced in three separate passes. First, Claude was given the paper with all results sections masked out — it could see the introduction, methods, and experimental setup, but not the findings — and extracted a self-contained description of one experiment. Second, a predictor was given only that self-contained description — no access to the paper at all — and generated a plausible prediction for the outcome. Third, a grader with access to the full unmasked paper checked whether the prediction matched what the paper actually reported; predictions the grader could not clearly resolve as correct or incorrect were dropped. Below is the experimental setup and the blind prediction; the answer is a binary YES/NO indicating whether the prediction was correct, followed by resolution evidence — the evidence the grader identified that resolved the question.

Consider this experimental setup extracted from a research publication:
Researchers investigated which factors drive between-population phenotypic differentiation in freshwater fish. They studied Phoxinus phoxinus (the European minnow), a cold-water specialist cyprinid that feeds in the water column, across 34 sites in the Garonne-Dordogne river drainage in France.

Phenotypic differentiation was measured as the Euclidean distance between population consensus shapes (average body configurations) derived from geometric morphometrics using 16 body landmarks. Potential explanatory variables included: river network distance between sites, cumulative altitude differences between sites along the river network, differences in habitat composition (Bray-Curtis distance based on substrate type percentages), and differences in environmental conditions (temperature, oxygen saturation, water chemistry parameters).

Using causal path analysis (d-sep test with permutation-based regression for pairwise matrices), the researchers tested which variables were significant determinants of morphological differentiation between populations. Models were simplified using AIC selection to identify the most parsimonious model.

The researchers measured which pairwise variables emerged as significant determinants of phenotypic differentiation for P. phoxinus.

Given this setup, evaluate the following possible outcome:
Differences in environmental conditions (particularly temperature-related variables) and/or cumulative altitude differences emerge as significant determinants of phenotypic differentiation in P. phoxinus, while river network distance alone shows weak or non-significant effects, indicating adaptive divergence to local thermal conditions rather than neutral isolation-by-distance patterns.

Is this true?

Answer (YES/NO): NO